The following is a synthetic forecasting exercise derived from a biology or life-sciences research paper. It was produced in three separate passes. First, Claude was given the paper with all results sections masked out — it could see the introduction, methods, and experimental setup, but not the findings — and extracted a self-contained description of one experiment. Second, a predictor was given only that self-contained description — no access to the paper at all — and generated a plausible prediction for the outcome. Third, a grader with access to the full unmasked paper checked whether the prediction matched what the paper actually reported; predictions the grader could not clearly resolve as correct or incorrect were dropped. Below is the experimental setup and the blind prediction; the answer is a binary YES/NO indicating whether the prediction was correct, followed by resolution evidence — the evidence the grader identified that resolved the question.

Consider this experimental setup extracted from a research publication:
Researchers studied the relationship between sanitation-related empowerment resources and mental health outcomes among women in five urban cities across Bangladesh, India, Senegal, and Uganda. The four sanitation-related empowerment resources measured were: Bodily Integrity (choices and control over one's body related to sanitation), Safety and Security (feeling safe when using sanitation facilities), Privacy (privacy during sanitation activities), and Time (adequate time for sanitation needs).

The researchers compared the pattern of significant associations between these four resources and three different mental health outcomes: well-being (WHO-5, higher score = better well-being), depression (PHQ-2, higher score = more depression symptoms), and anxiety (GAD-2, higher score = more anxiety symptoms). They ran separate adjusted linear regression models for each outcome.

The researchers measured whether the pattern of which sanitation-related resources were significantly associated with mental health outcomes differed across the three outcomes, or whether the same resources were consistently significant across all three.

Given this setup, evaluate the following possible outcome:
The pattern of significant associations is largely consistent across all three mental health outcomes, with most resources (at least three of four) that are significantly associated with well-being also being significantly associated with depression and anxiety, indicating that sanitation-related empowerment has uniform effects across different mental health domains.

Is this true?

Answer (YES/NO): NO